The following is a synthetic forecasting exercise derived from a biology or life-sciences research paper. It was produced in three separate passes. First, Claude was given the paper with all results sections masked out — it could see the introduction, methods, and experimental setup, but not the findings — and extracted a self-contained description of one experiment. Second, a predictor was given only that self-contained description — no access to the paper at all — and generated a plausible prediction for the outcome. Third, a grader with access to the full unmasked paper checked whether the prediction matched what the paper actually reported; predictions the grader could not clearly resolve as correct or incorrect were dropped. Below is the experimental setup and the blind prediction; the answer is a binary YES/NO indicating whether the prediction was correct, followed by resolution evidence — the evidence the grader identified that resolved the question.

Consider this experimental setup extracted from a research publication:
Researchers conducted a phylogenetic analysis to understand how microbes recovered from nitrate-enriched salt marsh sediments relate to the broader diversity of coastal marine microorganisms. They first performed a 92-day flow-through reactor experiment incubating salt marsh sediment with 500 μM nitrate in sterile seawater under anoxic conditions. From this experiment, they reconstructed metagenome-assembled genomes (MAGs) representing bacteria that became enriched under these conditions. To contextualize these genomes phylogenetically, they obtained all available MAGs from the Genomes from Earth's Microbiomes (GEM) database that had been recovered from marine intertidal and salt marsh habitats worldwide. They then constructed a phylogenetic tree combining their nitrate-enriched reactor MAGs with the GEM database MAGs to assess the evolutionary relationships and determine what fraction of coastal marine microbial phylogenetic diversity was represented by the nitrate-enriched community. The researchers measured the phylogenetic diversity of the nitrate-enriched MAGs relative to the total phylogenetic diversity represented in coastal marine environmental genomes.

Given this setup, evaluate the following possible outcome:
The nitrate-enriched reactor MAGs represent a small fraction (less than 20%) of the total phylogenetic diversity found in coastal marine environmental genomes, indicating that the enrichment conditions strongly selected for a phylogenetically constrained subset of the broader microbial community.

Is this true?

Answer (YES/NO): YES